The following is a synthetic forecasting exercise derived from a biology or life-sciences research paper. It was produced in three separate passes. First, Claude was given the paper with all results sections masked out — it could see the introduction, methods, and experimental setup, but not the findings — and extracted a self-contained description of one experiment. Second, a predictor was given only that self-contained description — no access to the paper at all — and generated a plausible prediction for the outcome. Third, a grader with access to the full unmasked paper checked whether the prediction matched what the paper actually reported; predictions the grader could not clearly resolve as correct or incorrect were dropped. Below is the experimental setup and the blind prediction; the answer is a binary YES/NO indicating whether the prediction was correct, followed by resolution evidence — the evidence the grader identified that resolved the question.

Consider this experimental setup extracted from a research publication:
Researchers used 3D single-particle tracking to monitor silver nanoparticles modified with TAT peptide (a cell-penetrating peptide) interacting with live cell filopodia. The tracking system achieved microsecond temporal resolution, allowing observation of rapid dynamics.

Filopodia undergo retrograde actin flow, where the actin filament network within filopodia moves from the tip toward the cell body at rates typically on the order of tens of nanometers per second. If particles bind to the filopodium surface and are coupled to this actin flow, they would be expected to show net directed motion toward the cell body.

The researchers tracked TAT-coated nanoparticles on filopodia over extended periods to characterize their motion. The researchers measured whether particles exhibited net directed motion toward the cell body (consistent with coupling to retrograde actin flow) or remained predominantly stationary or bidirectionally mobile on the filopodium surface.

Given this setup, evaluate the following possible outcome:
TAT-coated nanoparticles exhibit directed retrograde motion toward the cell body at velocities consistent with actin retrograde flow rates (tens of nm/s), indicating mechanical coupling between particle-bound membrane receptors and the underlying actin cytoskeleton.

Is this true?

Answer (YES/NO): NO